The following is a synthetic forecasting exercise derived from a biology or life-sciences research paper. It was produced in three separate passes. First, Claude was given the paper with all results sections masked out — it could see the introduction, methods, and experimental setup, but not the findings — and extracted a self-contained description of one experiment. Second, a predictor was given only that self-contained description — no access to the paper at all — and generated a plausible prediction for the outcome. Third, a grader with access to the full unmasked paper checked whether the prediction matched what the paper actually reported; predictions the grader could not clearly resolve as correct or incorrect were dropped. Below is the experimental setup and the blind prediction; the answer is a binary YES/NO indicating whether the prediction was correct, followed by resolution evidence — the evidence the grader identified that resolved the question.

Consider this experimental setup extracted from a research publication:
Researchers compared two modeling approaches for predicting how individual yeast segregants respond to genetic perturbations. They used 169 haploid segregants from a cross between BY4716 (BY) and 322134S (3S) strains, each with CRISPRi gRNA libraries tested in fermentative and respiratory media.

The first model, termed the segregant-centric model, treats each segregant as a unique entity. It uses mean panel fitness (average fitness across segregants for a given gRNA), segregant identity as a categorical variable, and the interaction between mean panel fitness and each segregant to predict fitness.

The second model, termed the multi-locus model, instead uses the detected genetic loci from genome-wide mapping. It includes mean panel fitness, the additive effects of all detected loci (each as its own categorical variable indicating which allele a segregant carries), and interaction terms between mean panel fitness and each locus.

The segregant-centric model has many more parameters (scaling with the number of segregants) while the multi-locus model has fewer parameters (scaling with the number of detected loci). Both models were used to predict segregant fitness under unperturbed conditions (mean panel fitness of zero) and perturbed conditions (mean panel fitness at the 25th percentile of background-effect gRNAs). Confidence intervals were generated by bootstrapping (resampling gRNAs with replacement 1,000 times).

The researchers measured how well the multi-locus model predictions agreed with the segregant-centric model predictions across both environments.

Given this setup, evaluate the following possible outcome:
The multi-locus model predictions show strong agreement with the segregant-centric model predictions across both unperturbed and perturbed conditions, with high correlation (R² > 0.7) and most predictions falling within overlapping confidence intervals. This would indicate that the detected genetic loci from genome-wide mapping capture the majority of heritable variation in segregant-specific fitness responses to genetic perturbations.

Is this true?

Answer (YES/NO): NO